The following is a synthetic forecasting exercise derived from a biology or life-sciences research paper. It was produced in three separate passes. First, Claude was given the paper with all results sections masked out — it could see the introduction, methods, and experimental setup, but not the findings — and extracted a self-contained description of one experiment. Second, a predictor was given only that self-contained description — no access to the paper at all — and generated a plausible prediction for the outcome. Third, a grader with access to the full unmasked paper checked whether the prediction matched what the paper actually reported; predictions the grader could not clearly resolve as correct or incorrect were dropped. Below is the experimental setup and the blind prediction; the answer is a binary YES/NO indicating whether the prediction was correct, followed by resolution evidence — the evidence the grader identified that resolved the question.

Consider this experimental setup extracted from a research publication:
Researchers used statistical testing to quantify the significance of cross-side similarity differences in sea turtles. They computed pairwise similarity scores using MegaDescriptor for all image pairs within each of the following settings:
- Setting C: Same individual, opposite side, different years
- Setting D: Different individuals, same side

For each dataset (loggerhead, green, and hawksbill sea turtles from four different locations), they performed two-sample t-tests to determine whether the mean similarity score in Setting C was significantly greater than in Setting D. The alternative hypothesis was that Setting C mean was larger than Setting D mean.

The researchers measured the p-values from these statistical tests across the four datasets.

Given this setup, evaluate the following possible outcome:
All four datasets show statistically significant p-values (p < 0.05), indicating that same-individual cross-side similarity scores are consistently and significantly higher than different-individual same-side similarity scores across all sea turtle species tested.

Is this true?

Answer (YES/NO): YES